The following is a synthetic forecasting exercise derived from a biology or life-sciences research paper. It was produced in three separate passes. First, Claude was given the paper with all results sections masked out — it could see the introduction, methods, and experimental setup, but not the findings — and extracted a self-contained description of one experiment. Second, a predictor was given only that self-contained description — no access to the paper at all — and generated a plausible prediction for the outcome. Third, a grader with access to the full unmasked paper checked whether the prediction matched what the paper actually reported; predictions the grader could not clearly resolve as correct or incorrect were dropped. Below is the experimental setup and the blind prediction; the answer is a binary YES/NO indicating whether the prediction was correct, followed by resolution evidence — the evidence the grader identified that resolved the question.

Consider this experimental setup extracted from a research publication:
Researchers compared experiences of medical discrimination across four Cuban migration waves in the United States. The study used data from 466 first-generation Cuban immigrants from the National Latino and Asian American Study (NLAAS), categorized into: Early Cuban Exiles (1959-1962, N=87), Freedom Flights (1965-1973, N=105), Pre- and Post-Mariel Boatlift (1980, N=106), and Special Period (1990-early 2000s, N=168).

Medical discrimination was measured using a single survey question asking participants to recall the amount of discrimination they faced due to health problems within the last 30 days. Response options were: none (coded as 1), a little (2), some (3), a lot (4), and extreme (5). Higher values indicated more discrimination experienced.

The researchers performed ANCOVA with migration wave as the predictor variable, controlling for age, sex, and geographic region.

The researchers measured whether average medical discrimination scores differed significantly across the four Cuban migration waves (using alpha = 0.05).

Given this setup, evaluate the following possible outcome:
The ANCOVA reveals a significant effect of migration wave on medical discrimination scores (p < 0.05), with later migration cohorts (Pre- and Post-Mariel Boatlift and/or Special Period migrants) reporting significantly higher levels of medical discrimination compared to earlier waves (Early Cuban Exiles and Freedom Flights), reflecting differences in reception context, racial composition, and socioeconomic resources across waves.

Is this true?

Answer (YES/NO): NO